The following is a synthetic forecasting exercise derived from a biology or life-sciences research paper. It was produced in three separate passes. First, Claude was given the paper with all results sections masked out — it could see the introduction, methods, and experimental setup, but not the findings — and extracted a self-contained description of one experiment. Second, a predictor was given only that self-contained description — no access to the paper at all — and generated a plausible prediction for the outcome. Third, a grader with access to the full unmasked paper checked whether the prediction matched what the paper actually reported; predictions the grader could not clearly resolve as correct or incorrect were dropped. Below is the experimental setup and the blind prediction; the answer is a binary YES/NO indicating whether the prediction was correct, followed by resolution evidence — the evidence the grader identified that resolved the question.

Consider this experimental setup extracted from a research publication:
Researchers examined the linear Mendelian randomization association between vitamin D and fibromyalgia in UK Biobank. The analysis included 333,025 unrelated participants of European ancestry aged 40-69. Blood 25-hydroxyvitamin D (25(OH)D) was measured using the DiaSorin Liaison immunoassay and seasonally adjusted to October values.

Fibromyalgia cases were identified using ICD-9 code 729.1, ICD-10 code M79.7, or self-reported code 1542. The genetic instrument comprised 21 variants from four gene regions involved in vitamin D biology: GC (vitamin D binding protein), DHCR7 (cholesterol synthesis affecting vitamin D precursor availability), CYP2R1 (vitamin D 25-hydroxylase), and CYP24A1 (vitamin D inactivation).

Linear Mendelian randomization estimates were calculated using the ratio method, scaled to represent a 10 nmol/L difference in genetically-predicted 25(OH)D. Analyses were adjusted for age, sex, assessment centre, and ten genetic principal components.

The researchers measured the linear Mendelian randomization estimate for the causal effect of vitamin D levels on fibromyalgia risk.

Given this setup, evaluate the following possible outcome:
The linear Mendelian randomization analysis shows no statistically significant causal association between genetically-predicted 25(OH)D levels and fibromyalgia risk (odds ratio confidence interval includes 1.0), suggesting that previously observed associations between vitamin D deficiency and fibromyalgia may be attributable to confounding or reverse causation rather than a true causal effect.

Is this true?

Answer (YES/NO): YES